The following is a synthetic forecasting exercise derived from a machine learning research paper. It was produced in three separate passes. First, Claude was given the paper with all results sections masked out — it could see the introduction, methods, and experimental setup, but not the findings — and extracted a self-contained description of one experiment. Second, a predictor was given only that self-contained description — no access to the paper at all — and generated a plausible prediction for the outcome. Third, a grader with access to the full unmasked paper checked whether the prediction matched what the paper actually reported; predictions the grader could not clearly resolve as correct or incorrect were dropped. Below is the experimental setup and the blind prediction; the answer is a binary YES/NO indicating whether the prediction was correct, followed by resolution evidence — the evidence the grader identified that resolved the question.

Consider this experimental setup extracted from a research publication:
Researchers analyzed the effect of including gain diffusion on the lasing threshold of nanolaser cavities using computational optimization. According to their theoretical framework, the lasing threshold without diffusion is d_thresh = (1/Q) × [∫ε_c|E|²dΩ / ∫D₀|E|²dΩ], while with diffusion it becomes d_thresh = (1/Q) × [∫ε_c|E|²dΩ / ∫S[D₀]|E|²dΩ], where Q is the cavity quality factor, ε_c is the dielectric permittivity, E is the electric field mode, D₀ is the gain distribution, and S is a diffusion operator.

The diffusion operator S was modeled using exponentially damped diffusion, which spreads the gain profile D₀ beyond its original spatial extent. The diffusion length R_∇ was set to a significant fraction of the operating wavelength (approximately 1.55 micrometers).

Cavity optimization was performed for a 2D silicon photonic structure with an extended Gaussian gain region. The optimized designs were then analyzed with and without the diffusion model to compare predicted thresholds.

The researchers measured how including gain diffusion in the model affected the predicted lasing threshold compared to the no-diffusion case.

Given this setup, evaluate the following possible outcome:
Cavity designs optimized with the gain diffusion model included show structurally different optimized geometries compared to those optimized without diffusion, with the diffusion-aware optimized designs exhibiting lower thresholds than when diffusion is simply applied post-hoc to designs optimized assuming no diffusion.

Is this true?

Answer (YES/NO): YES